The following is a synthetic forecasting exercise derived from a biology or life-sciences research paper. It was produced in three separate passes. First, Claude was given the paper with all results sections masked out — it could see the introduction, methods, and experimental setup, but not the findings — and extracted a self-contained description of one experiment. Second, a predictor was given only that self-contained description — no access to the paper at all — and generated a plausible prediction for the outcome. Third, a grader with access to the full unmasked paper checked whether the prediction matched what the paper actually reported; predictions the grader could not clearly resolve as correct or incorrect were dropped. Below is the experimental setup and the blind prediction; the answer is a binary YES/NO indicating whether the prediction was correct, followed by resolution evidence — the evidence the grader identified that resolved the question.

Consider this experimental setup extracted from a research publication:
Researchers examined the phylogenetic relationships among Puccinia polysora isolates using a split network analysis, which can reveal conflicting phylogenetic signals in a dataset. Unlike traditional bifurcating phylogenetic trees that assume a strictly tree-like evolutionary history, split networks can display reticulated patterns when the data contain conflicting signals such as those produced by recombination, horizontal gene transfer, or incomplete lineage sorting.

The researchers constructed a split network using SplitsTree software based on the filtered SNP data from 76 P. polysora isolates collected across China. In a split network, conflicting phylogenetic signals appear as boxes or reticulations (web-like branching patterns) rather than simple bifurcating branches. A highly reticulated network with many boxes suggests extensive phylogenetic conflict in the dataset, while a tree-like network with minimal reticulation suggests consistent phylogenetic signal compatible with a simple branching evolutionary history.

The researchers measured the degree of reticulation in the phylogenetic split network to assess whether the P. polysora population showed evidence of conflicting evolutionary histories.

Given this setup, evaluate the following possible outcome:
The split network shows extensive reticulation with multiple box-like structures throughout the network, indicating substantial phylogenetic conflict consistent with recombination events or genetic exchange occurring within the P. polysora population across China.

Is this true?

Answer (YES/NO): YES